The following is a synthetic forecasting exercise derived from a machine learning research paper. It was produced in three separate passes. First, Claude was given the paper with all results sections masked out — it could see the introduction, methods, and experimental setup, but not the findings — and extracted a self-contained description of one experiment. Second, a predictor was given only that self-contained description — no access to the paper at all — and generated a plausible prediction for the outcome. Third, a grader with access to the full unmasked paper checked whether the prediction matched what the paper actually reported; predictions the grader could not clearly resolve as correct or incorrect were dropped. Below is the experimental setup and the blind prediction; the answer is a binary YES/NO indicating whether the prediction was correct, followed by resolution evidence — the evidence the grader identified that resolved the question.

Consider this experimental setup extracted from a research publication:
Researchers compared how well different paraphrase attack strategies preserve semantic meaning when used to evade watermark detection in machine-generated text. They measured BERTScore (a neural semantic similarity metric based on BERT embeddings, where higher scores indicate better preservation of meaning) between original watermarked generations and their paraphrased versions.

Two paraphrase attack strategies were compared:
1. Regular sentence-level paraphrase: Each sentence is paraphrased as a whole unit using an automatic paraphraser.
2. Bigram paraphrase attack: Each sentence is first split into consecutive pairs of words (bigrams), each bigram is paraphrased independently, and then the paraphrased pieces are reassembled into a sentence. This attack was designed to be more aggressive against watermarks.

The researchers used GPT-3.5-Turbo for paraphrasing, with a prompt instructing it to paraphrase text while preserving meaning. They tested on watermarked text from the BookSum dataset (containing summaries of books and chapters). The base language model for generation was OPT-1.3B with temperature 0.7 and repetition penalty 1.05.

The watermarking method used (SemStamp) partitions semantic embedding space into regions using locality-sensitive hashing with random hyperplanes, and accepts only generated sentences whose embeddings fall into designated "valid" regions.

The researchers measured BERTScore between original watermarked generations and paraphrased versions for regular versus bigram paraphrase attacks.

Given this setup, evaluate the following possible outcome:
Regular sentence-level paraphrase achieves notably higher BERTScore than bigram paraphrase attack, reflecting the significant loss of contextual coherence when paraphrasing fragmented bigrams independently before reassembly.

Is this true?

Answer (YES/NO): NO